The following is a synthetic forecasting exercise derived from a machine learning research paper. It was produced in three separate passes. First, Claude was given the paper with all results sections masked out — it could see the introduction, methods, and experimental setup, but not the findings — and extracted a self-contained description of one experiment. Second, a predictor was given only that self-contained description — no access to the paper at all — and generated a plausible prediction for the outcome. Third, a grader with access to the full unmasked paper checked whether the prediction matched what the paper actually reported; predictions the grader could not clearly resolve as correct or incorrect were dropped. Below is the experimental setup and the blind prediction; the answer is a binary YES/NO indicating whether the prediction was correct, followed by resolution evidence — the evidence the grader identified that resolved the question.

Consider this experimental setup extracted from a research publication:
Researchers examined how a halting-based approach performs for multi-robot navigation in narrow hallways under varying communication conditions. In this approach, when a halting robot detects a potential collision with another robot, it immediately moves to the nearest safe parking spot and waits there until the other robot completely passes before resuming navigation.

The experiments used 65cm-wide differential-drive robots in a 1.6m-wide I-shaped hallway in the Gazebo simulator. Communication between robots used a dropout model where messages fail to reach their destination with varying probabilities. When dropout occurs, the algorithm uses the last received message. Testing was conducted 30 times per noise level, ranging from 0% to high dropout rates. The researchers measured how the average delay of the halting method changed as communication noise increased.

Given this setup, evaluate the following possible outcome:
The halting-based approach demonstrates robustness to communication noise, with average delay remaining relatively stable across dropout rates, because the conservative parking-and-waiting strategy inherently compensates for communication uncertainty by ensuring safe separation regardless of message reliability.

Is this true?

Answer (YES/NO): YES